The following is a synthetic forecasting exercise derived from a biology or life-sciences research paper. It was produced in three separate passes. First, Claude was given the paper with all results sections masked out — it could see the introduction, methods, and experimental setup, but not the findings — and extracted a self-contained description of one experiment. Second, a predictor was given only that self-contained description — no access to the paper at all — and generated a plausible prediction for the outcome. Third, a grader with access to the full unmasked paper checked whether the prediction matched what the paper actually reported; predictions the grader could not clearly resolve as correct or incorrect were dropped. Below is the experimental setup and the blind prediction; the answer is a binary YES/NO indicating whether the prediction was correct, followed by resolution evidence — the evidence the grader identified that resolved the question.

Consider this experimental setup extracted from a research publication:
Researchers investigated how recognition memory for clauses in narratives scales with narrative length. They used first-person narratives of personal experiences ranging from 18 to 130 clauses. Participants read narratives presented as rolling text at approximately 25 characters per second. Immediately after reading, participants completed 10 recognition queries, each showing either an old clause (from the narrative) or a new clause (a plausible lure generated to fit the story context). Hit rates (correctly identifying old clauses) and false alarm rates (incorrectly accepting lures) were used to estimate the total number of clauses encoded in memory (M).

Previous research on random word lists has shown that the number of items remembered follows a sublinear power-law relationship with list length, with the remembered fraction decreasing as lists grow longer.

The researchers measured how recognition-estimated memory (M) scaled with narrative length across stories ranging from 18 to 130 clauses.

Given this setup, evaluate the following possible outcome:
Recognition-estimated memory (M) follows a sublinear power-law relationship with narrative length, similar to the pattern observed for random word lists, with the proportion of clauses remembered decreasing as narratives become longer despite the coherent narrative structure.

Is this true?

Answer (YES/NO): NO